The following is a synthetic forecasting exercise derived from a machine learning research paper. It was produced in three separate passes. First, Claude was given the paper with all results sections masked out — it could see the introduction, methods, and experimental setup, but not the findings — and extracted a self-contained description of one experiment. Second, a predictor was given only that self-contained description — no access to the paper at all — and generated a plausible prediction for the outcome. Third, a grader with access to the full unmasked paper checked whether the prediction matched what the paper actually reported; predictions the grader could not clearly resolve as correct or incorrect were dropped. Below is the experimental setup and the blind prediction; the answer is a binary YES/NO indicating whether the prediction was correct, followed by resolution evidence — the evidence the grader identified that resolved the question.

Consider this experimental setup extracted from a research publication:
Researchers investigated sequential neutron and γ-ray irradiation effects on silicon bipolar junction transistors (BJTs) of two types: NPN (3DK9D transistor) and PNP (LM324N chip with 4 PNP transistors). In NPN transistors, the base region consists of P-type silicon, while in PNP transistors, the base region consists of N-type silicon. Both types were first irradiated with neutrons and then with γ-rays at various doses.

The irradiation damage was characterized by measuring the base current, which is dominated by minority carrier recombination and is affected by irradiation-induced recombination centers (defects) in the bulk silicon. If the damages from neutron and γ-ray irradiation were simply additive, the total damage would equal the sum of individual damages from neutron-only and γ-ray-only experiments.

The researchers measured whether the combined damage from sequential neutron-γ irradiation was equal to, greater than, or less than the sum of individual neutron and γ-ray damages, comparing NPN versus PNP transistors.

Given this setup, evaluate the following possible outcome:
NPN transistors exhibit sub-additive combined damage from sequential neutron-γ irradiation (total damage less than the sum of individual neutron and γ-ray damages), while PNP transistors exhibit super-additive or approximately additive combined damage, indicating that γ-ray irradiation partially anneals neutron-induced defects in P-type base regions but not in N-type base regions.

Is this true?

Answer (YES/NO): NO